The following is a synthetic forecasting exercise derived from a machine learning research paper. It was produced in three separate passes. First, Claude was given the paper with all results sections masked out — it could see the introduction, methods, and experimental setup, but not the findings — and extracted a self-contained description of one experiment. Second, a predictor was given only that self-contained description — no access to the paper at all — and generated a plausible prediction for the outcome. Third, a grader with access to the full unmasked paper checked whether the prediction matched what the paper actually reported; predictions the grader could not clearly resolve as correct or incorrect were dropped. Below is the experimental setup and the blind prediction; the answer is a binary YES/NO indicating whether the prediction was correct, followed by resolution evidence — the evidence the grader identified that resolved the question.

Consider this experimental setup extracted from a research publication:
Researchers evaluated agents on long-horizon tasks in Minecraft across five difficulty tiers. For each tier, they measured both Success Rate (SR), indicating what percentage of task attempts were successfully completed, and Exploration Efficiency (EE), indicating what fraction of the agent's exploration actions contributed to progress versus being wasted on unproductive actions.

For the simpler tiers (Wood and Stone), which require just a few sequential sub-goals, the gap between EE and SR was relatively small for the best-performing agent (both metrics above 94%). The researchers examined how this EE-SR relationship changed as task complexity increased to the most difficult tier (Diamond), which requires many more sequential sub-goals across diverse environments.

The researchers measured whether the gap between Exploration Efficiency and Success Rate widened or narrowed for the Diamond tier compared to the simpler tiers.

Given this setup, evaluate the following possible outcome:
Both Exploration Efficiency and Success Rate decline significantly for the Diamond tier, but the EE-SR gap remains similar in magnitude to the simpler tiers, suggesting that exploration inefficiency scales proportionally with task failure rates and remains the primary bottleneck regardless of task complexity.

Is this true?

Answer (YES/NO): NO